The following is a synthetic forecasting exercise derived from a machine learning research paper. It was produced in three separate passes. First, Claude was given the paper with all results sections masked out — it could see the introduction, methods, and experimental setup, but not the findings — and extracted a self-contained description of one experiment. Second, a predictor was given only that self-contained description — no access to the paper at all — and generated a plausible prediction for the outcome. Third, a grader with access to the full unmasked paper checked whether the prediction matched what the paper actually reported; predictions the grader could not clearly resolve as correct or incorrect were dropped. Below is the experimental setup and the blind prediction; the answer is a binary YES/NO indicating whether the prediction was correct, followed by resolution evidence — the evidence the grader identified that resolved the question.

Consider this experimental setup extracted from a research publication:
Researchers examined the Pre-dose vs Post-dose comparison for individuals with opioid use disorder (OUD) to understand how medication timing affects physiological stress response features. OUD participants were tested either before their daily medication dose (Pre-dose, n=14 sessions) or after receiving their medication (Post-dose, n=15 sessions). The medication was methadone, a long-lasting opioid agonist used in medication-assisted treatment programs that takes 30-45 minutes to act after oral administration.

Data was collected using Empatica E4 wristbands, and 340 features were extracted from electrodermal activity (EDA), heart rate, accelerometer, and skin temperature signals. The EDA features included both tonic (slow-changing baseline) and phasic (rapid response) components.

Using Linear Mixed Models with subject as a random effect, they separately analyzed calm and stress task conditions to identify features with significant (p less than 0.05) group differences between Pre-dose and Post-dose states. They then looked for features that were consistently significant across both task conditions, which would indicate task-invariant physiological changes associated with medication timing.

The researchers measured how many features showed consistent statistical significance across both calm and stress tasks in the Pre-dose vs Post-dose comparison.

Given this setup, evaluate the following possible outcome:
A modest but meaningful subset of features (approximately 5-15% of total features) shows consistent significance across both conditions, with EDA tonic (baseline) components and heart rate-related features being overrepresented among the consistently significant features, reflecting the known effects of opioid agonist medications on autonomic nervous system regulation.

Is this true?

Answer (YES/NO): NO